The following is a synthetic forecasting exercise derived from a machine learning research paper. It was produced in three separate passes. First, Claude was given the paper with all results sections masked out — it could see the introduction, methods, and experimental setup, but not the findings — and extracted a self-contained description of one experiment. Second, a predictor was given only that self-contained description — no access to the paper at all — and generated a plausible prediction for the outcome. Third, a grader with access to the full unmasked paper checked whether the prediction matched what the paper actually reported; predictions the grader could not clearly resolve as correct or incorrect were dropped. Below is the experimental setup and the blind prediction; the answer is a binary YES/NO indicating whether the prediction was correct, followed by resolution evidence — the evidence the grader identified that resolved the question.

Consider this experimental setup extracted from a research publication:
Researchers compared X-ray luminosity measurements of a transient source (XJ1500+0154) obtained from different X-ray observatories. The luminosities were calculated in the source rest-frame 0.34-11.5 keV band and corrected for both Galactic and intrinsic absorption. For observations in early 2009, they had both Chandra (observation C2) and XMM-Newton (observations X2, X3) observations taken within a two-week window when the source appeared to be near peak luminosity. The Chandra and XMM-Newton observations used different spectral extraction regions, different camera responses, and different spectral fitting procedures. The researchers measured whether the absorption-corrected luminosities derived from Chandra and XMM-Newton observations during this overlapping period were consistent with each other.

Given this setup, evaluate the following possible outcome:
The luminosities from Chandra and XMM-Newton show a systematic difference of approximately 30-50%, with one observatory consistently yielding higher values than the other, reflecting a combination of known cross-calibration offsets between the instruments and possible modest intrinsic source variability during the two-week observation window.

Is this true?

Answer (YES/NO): NO